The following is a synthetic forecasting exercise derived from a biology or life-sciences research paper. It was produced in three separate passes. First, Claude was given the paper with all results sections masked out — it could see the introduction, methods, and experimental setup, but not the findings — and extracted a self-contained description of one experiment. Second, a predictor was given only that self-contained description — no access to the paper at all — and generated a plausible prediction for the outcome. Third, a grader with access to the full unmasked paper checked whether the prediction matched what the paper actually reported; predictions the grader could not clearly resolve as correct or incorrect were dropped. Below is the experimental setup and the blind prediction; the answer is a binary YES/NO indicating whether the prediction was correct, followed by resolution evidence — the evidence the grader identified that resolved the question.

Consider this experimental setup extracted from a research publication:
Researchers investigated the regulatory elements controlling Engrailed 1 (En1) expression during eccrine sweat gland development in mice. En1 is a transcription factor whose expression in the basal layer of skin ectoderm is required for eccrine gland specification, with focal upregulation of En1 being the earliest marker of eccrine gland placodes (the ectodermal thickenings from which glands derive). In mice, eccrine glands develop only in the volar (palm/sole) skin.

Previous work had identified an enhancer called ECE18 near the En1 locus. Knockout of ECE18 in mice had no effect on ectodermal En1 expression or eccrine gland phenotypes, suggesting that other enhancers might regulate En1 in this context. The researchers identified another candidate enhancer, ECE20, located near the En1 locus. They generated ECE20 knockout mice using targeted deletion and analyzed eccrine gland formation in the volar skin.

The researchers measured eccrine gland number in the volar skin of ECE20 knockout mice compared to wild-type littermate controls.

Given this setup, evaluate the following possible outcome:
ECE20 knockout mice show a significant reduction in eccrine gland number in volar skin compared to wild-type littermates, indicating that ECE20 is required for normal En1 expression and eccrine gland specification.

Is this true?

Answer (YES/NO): YES